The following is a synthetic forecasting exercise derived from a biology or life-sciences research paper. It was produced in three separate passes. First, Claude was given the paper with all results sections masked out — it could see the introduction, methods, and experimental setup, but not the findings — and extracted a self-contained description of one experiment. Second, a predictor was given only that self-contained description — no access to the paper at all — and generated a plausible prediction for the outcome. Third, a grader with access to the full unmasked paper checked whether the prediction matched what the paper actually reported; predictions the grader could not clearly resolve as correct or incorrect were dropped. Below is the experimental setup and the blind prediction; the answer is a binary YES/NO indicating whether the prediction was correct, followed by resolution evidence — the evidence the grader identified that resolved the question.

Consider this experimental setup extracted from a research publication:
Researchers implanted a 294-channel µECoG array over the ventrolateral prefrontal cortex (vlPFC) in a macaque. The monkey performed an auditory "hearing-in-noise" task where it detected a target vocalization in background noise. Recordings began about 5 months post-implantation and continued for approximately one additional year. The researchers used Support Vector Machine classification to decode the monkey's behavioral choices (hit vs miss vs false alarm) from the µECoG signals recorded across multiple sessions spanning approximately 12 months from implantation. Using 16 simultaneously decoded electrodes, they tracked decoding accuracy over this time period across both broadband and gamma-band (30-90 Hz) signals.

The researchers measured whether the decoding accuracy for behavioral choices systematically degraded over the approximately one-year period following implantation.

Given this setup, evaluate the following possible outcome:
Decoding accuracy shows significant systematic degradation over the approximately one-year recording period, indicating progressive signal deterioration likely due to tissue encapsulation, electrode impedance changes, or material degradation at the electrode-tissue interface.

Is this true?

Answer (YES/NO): NO